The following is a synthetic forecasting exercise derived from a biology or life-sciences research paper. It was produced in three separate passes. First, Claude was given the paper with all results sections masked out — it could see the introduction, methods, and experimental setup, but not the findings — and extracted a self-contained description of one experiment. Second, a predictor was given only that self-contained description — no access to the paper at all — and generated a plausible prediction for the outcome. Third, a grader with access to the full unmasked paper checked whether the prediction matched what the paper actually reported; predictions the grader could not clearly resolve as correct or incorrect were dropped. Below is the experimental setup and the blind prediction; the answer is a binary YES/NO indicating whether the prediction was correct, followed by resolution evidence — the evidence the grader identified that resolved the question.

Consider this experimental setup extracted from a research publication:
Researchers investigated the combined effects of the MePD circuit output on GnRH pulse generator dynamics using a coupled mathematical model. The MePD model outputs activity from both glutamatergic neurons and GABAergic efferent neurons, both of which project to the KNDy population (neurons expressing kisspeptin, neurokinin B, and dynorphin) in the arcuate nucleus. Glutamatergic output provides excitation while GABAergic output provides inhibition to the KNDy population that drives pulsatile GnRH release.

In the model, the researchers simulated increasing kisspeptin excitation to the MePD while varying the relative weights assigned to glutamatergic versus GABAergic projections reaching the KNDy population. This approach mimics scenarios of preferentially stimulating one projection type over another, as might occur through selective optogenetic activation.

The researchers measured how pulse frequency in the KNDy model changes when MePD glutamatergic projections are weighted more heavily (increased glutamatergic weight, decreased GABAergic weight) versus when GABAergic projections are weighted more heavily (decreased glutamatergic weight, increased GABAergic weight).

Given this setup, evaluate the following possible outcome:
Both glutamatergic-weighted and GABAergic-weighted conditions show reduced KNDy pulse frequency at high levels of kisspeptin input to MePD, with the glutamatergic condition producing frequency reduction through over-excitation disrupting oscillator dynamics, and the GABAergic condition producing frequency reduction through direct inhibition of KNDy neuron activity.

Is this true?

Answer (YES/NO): NO